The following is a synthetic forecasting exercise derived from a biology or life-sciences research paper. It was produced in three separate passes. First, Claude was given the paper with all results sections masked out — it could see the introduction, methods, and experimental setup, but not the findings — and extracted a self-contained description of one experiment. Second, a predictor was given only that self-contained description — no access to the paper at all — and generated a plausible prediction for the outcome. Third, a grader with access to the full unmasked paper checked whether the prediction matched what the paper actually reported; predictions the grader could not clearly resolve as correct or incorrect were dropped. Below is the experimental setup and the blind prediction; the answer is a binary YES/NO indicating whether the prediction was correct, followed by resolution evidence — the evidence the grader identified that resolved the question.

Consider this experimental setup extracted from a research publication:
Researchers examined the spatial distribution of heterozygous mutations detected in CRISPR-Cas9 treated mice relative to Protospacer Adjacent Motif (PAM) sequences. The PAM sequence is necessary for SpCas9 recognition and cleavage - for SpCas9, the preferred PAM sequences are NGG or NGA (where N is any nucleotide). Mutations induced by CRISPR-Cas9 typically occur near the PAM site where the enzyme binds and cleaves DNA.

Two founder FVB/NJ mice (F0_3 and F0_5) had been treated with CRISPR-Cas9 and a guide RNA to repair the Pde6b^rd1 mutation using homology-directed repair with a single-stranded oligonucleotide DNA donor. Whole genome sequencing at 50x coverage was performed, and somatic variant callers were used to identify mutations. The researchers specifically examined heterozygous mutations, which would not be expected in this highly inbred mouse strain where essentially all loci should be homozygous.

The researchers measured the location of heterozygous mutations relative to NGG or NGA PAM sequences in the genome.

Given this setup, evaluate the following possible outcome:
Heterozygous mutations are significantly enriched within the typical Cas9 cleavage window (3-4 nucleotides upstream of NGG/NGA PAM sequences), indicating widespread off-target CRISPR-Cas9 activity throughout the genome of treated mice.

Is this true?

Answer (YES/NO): NO